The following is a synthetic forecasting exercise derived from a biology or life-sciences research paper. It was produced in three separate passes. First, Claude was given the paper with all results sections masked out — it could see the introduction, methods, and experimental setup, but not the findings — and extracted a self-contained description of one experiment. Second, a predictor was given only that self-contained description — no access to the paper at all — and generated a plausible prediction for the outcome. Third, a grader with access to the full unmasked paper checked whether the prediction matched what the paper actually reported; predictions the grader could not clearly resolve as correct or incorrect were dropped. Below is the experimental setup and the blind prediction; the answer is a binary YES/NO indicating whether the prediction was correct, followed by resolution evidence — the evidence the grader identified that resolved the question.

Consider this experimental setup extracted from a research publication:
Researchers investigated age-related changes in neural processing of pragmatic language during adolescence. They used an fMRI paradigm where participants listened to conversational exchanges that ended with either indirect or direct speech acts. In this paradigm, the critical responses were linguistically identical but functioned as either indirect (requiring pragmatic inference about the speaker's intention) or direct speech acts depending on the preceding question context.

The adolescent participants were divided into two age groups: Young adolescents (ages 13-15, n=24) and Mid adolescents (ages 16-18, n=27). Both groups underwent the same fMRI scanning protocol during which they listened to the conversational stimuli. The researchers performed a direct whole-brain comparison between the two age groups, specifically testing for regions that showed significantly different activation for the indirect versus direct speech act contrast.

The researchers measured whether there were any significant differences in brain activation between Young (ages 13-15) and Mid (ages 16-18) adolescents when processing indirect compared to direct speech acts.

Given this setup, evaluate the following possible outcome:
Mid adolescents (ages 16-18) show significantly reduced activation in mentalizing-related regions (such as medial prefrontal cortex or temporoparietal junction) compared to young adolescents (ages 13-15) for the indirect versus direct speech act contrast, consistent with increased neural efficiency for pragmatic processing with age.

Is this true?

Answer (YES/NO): NO